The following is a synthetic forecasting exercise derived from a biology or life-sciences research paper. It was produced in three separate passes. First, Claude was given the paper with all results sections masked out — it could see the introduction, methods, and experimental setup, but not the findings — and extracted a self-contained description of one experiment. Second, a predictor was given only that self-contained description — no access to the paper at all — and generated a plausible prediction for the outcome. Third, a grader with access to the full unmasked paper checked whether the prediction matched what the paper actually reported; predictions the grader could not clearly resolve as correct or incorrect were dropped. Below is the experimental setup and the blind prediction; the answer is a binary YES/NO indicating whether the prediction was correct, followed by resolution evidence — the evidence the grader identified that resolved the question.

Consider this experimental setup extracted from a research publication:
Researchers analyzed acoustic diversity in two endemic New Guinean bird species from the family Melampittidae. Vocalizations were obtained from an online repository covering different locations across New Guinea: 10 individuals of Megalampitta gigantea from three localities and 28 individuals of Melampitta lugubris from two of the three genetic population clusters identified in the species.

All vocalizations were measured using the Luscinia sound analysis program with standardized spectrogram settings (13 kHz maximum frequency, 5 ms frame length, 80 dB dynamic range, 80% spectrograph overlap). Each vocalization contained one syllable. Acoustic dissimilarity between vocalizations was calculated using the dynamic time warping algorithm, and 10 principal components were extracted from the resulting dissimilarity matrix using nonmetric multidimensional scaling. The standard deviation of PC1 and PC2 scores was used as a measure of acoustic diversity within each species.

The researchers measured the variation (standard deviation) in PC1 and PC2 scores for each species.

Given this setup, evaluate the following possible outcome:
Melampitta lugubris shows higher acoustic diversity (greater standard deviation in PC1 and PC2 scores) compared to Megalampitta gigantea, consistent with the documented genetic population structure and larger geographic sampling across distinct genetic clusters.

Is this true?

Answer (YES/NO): YES